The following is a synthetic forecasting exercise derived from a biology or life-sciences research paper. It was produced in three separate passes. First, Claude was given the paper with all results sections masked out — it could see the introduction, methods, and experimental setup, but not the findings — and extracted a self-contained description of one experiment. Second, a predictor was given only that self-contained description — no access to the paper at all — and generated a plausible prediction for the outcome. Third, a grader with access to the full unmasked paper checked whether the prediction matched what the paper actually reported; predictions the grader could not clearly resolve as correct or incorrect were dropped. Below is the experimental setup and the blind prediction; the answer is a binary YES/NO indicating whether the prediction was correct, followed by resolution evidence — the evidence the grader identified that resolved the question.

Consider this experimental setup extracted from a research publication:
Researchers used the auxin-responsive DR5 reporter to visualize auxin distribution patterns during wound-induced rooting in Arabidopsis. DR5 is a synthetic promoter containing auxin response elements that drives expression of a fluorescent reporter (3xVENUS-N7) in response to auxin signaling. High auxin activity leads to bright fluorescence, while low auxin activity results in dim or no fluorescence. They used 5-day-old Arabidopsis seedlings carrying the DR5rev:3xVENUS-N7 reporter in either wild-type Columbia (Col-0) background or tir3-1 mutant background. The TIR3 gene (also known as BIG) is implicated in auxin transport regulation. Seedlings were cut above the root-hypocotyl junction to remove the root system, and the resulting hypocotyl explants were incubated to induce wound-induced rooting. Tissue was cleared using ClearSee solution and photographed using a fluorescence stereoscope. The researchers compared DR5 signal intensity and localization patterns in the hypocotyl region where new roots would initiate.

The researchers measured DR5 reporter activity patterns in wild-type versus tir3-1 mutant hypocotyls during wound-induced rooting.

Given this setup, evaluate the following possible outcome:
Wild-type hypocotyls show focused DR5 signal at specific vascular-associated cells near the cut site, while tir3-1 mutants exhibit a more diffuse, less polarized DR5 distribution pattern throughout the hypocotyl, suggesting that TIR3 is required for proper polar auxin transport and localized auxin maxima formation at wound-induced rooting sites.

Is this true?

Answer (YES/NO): NO